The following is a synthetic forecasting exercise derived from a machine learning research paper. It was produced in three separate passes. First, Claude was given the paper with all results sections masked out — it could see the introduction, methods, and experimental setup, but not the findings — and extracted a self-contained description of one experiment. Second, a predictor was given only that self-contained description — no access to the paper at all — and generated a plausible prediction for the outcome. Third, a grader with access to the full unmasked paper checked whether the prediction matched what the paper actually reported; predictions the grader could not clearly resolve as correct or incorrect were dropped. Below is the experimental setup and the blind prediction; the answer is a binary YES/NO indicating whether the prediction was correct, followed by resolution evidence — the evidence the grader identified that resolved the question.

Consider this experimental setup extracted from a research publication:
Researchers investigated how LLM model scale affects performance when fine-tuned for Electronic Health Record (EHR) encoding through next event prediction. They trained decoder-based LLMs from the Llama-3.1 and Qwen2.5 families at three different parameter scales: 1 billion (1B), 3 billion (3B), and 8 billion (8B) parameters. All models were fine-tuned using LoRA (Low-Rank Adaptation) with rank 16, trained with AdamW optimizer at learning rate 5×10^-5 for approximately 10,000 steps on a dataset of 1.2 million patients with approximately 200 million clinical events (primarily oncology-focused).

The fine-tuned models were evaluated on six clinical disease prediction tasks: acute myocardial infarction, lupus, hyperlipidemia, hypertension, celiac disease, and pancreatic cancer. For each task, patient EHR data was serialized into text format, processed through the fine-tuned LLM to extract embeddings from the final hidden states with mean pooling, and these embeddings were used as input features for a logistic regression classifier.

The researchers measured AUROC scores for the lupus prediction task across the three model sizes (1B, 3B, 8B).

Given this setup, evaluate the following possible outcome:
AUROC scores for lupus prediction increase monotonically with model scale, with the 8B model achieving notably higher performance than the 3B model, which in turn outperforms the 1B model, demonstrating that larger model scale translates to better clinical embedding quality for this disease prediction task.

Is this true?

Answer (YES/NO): NO